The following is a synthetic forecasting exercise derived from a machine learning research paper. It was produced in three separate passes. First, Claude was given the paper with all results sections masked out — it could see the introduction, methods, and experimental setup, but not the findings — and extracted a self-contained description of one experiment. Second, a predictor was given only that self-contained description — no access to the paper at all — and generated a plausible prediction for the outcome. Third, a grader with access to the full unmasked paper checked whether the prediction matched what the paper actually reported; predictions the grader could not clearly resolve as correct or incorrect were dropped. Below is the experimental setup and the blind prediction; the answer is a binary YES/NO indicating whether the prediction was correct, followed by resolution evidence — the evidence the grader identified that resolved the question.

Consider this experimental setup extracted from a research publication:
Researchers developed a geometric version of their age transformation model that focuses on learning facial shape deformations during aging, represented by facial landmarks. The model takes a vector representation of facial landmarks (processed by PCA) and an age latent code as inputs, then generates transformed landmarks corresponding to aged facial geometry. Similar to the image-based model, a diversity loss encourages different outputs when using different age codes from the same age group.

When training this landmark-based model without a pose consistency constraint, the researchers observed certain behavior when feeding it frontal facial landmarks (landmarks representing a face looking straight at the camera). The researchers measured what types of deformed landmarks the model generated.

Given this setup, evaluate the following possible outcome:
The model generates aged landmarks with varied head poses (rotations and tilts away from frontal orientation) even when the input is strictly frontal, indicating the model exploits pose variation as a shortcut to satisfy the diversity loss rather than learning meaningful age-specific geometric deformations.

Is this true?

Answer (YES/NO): YES